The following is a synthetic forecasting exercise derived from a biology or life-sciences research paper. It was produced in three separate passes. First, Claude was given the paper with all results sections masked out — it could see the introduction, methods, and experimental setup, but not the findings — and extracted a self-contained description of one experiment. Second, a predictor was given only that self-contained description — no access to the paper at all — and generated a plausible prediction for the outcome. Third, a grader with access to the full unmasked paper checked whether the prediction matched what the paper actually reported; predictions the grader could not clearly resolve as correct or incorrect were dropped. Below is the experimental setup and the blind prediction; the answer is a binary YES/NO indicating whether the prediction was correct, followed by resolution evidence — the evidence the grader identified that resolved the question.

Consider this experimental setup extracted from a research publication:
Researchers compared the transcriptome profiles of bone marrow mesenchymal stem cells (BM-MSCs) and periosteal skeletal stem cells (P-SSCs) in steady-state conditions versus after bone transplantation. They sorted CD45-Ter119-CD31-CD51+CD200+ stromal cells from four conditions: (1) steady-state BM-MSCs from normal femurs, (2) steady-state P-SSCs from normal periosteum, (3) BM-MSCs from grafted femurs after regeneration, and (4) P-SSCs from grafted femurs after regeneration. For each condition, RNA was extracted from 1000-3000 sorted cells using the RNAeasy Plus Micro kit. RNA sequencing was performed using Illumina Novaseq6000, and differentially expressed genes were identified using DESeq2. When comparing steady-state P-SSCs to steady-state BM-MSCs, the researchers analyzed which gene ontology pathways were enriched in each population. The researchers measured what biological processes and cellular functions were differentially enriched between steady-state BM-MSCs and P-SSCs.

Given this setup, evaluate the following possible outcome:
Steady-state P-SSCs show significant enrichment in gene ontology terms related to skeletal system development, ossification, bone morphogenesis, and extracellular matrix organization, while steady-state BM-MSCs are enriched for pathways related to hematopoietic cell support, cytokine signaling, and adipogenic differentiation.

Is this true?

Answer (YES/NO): NO